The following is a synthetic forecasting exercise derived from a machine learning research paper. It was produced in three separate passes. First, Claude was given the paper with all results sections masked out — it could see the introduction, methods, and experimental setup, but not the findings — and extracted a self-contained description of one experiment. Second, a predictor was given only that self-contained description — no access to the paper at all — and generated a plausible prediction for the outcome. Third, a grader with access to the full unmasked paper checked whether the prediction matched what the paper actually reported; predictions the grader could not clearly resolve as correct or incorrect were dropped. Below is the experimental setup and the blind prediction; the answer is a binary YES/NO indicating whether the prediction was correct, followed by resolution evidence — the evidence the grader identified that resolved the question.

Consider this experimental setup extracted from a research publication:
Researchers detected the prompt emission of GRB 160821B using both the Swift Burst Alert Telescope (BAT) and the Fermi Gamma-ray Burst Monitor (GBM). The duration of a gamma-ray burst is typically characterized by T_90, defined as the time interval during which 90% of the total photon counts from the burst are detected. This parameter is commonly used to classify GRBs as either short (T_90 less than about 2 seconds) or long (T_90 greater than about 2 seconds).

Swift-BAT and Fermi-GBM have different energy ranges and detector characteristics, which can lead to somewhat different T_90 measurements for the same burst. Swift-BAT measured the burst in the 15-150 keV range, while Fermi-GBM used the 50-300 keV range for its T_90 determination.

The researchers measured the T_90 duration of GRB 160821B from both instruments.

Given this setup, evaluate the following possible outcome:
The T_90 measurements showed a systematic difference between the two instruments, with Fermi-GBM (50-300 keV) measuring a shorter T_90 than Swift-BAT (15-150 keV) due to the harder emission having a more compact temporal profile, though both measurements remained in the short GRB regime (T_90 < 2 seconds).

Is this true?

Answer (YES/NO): NO